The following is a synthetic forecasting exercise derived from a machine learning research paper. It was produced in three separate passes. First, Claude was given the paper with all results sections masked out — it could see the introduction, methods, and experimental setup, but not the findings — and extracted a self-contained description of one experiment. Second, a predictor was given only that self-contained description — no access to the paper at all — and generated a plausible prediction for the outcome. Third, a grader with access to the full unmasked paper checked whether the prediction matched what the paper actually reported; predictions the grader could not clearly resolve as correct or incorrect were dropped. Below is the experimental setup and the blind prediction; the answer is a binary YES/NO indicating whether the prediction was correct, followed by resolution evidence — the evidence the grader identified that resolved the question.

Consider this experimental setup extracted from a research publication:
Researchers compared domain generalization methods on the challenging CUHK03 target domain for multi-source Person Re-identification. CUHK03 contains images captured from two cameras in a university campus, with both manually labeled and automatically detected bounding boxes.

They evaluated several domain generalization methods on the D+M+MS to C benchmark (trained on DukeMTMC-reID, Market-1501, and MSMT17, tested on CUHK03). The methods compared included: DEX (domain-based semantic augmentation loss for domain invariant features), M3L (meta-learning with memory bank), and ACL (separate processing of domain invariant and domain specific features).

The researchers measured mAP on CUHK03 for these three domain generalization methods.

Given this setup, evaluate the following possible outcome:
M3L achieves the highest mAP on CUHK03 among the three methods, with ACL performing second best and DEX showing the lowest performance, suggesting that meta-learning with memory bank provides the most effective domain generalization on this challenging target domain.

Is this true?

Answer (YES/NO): NO